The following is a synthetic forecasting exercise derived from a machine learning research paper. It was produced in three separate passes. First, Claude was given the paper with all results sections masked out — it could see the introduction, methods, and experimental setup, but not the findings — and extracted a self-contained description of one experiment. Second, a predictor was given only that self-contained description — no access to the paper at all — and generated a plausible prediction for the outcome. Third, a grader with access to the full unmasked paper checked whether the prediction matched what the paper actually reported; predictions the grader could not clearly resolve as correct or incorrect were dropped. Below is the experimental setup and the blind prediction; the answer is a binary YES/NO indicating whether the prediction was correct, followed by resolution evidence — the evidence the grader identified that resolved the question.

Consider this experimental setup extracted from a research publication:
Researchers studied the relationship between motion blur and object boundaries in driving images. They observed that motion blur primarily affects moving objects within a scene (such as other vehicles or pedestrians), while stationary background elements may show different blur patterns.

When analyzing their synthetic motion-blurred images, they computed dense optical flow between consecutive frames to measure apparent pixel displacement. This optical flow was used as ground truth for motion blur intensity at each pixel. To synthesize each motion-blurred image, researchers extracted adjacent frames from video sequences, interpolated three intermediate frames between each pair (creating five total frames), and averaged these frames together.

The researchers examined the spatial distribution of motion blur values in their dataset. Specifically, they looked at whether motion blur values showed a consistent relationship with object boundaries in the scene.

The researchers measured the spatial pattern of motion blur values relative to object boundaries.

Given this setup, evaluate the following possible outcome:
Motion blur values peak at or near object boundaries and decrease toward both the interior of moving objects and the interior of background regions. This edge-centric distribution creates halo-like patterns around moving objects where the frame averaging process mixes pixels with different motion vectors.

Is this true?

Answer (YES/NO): NO